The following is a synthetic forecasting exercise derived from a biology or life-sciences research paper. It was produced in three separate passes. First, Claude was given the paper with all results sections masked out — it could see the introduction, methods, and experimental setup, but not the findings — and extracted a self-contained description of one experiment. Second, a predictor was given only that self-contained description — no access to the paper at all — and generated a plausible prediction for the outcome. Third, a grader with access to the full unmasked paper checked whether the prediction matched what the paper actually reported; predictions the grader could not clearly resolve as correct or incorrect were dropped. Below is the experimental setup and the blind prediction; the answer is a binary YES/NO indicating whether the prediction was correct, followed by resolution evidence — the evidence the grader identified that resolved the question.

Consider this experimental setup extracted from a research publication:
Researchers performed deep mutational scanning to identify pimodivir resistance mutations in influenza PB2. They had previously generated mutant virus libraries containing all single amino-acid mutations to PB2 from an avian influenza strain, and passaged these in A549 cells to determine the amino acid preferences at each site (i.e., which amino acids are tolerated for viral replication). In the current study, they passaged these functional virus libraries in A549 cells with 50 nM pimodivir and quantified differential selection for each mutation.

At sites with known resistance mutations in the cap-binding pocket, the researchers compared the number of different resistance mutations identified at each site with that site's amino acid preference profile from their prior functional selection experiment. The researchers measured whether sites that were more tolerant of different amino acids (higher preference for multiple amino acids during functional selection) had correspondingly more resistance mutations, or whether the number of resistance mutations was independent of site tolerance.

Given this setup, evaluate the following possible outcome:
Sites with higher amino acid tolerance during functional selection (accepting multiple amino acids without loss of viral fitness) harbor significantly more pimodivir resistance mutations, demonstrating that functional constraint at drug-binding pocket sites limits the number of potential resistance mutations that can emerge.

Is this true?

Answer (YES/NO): YES